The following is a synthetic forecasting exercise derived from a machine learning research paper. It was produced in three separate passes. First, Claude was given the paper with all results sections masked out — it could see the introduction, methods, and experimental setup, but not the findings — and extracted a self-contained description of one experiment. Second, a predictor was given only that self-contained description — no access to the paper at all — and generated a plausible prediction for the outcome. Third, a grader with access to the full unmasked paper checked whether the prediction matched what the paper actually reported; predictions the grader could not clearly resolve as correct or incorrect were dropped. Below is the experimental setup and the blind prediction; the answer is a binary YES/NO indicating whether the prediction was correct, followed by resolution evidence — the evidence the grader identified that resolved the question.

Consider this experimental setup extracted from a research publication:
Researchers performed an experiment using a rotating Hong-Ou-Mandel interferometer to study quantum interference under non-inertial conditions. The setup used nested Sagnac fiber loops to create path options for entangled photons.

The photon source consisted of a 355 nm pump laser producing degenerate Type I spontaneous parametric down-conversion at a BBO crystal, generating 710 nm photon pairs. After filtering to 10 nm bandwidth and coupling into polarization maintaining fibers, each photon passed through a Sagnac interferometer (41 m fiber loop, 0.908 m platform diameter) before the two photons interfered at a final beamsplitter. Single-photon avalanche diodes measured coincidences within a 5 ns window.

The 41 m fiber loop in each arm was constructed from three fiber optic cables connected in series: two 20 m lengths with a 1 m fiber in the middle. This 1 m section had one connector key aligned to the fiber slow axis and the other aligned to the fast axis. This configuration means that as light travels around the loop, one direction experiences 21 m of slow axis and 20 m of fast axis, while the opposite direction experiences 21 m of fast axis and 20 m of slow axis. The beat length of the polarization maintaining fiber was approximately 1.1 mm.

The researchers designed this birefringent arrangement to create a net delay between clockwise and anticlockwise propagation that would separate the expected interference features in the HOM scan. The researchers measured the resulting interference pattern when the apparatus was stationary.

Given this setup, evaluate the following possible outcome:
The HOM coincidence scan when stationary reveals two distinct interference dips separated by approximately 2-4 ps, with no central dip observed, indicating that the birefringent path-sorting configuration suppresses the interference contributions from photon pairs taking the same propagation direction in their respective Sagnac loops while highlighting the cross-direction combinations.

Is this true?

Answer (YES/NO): NO